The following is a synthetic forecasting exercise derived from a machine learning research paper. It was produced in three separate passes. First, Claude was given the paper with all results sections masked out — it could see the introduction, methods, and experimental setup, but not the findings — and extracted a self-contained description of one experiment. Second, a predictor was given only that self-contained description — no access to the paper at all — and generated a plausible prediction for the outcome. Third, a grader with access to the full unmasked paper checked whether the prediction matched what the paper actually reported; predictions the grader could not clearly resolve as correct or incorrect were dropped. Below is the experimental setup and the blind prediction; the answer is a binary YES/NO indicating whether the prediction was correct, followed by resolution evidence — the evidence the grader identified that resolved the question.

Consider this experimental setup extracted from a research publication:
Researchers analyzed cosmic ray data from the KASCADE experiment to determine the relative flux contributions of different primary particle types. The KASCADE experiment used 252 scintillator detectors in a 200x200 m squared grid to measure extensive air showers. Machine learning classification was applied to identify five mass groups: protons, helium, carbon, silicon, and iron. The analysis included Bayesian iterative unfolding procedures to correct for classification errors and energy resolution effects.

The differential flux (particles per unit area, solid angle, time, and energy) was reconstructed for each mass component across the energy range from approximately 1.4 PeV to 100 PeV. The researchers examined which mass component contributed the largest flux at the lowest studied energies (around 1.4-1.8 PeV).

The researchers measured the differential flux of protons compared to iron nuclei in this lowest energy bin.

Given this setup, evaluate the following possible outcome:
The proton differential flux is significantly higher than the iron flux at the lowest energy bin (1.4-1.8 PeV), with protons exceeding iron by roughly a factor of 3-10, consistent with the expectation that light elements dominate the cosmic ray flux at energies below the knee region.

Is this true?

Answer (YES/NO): NO